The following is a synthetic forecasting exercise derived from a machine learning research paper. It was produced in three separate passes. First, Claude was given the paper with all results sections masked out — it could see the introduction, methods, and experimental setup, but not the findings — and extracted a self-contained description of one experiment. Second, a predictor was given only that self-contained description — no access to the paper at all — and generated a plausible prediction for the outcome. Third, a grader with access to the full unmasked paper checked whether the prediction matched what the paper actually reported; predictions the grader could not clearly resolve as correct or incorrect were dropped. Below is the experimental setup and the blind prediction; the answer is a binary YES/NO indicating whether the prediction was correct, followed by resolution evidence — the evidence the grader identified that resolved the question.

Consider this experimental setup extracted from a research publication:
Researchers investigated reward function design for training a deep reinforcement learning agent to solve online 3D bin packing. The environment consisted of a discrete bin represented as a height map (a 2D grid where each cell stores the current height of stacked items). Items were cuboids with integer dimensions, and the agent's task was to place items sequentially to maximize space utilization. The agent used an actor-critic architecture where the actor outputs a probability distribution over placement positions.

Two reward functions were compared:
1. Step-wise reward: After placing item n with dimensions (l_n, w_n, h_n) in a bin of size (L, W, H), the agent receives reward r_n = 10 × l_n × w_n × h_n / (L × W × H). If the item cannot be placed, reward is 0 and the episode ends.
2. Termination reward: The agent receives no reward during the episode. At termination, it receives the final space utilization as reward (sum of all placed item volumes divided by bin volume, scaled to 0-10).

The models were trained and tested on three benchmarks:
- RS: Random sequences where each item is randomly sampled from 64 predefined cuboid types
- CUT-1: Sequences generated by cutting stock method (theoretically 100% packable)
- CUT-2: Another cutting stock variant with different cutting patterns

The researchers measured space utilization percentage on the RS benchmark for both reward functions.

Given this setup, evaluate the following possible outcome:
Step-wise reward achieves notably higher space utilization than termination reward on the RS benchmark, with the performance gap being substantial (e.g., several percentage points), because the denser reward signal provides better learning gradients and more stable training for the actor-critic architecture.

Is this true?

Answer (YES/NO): YES